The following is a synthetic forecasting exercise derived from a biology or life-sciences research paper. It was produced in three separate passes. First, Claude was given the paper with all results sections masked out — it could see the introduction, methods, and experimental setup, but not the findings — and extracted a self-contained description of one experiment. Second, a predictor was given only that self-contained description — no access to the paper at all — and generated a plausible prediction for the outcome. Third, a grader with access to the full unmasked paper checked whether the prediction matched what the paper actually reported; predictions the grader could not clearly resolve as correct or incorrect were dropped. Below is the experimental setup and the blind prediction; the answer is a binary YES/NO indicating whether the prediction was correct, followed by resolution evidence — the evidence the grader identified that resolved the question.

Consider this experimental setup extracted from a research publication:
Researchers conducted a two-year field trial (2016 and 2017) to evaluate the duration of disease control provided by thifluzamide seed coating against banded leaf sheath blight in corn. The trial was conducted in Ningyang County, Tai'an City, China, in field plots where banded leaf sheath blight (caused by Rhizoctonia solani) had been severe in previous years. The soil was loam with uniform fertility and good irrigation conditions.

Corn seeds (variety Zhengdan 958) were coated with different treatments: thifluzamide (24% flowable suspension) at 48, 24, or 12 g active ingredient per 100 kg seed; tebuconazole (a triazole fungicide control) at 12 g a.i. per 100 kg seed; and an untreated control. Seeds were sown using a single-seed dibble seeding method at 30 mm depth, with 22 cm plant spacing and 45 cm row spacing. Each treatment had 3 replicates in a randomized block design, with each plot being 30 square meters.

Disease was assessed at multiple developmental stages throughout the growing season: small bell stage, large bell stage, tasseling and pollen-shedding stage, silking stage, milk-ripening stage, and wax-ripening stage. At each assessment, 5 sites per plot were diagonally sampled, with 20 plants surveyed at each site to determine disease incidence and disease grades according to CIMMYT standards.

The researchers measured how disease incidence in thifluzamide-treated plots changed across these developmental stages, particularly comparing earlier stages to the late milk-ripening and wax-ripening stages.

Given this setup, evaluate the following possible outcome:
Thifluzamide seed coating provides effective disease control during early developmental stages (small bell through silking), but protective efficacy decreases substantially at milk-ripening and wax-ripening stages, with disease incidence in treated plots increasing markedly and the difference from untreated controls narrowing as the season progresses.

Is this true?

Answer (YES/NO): NO